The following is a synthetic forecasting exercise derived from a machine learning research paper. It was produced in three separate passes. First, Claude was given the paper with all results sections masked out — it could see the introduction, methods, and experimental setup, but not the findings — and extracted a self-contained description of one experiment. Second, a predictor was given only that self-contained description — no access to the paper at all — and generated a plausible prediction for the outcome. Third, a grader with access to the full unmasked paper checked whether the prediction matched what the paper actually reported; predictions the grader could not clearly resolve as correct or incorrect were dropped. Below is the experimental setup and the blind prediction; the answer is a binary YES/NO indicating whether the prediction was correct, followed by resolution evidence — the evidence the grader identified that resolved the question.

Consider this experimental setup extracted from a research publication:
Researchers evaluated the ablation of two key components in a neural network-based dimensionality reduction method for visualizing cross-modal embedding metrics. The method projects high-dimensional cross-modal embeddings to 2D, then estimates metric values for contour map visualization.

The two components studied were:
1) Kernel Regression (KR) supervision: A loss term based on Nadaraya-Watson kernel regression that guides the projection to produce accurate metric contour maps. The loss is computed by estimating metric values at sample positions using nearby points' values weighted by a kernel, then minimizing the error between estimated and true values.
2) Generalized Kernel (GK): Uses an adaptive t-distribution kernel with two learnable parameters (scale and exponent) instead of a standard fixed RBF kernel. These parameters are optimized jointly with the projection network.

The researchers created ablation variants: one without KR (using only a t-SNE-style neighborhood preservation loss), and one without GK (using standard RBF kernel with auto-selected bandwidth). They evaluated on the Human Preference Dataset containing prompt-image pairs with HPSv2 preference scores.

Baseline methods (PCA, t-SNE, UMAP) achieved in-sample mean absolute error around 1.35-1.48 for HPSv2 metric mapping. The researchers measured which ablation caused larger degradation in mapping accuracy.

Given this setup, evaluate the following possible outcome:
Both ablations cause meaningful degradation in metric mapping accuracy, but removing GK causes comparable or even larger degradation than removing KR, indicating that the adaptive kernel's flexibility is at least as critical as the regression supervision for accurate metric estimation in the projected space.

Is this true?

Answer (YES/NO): NO